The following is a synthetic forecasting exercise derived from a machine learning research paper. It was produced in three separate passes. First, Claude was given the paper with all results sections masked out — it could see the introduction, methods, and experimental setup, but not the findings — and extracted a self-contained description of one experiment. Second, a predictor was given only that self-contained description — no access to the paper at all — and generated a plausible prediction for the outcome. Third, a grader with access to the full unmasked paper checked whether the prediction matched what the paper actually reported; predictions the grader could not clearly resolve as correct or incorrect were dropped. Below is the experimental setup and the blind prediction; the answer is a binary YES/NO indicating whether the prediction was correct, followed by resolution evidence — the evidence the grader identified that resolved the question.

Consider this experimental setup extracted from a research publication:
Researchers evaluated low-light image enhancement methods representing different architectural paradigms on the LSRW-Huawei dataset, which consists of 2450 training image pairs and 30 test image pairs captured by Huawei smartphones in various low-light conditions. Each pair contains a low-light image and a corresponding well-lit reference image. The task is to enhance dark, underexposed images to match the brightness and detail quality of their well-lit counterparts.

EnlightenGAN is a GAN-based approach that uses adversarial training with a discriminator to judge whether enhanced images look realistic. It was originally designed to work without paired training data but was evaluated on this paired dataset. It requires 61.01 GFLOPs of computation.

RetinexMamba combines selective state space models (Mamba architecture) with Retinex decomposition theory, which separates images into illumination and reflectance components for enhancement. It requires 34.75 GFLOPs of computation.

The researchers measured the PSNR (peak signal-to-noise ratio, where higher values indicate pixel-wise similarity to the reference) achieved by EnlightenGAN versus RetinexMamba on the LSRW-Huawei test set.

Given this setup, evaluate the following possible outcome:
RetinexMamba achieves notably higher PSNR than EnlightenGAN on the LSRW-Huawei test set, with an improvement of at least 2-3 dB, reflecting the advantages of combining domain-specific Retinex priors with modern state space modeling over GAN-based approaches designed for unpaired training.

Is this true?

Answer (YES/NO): YES